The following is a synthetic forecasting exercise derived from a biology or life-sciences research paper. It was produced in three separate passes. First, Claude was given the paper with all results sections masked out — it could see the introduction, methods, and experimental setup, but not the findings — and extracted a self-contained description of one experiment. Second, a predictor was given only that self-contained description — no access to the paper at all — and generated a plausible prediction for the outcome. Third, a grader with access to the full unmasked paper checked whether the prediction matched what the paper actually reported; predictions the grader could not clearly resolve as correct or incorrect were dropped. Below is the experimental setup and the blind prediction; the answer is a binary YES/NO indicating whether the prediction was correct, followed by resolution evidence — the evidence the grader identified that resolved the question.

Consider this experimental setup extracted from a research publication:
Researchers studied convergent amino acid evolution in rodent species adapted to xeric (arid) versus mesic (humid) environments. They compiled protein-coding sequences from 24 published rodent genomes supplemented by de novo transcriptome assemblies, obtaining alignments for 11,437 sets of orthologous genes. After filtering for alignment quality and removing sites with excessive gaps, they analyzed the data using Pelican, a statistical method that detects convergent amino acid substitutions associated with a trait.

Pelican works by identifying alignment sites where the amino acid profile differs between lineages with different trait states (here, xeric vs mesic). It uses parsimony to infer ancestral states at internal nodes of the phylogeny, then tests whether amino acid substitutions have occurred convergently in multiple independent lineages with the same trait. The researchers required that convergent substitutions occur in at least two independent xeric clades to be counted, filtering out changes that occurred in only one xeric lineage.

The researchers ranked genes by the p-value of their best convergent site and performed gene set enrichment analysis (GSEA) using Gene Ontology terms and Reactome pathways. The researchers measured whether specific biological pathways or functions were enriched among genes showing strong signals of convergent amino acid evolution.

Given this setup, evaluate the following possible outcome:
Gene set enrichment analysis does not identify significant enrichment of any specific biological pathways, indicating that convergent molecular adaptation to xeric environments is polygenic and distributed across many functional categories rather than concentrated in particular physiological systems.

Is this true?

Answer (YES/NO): NO